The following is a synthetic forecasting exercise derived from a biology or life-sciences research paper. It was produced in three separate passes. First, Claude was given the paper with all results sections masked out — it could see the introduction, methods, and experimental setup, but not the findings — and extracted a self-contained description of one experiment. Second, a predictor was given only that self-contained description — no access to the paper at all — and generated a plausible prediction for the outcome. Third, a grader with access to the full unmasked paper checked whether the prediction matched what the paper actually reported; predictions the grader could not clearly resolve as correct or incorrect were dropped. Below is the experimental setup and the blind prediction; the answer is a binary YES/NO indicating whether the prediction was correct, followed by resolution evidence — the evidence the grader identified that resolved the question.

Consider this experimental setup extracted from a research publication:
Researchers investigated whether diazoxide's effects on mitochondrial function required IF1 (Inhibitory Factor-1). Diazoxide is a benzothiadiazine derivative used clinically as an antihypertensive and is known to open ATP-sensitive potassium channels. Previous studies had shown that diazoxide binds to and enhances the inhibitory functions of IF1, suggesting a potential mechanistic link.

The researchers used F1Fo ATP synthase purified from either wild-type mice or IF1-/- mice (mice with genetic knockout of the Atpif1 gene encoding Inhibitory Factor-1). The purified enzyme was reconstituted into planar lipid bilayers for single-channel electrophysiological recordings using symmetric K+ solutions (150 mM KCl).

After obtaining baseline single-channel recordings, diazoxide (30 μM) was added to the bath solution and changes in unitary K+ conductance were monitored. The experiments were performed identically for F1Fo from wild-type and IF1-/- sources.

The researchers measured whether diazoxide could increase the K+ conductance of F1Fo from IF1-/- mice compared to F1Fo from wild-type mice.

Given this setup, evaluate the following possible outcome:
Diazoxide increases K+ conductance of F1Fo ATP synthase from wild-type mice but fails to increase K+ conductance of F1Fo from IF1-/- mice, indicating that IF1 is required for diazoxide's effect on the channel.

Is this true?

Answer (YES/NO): YES